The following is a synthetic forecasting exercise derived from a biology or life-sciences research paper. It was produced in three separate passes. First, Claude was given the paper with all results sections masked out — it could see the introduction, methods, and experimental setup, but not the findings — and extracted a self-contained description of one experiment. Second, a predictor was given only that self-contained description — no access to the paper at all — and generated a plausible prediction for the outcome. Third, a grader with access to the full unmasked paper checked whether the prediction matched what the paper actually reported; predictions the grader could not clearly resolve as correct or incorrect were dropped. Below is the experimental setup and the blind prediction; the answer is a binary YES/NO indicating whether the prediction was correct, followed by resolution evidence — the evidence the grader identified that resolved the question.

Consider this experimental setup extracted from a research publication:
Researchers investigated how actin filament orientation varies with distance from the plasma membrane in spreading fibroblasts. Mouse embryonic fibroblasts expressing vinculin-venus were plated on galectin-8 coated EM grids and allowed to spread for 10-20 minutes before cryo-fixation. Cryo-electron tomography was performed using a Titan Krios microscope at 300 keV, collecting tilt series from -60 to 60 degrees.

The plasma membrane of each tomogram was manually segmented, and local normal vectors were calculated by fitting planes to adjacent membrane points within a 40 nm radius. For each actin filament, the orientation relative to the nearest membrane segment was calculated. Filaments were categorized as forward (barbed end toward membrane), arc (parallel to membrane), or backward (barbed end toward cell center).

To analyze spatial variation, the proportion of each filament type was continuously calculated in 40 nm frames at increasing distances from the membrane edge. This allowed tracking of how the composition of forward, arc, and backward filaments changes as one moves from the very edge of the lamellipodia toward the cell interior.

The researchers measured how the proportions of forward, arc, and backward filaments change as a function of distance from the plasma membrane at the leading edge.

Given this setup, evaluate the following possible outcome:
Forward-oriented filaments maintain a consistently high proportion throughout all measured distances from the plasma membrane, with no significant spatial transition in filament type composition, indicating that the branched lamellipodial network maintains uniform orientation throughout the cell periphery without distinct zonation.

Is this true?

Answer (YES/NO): NO